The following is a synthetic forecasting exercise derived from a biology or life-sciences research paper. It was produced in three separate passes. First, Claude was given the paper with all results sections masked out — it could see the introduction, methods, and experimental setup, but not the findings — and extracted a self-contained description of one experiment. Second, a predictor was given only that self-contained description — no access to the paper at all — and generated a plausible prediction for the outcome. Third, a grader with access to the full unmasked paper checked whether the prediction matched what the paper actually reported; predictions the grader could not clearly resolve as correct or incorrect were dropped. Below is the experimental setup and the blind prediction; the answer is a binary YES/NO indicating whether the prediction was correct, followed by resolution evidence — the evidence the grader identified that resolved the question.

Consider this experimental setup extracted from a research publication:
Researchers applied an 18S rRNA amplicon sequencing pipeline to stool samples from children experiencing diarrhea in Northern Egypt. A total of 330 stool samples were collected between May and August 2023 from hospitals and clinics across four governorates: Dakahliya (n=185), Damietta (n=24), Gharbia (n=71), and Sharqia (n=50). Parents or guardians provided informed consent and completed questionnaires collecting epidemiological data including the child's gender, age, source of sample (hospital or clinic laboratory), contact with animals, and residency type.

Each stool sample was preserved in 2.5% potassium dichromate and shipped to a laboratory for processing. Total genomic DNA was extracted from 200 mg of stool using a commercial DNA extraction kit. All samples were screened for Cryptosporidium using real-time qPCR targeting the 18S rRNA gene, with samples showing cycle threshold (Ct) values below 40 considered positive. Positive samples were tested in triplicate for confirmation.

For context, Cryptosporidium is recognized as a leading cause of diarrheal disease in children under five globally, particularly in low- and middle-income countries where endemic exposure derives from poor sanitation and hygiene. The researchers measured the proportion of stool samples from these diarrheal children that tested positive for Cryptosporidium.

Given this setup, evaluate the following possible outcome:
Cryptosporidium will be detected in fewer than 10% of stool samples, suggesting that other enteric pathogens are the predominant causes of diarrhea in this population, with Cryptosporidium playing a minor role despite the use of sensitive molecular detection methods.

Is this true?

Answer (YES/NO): YES